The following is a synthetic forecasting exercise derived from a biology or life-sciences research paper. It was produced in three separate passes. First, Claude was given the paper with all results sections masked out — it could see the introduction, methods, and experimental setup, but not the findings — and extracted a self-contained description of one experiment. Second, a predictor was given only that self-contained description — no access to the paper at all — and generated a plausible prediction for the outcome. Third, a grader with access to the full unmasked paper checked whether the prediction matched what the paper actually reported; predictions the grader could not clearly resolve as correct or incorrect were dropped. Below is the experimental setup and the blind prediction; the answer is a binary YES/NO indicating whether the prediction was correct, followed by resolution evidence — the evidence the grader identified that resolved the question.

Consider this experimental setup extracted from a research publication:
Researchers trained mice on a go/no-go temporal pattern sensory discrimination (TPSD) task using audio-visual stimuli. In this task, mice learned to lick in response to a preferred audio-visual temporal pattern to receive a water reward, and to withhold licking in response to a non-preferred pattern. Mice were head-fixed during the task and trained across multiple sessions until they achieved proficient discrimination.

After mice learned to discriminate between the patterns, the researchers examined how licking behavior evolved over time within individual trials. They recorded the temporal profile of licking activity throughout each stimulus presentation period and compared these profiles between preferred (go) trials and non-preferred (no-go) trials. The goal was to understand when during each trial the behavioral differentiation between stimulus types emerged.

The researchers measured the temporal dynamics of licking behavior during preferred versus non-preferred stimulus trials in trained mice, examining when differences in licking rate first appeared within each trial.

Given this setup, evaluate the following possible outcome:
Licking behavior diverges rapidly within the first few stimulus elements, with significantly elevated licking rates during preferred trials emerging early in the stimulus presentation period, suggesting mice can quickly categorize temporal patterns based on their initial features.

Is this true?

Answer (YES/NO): NO